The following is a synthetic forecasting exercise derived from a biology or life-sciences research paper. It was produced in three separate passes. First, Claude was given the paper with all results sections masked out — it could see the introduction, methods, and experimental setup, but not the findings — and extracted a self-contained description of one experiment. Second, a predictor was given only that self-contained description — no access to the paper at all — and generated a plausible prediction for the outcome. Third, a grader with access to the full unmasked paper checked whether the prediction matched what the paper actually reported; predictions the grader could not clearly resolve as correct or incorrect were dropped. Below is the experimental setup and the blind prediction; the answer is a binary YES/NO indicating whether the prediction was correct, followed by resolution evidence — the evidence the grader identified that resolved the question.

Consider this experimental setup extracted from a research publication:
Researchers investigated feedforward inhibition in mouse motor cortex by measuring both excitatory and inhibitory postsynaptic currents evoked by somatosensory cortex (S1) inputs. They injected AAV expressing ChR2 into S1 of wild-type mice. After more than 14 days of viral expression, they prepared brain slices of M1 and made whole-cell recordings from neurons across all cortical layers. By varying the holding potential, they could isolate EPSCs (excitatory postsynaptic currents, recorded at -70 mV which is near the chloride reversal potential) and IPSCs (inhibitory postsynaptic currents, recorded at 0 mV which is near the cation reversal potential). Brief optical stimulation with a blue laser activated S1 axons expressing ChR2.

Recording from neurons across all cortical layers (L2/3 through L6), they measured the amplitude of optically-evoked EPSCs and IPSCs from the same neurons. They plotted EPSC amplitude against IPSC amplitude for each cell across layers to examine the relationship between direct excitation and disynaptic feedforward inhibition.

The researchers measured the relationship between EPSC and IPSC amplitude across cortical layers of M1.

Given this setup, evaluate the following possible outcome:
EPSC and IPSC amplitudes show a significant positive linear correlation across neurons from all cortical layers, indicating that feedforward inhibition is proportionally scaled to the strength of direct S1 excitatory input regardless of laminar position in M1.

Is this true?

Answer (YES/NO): YES